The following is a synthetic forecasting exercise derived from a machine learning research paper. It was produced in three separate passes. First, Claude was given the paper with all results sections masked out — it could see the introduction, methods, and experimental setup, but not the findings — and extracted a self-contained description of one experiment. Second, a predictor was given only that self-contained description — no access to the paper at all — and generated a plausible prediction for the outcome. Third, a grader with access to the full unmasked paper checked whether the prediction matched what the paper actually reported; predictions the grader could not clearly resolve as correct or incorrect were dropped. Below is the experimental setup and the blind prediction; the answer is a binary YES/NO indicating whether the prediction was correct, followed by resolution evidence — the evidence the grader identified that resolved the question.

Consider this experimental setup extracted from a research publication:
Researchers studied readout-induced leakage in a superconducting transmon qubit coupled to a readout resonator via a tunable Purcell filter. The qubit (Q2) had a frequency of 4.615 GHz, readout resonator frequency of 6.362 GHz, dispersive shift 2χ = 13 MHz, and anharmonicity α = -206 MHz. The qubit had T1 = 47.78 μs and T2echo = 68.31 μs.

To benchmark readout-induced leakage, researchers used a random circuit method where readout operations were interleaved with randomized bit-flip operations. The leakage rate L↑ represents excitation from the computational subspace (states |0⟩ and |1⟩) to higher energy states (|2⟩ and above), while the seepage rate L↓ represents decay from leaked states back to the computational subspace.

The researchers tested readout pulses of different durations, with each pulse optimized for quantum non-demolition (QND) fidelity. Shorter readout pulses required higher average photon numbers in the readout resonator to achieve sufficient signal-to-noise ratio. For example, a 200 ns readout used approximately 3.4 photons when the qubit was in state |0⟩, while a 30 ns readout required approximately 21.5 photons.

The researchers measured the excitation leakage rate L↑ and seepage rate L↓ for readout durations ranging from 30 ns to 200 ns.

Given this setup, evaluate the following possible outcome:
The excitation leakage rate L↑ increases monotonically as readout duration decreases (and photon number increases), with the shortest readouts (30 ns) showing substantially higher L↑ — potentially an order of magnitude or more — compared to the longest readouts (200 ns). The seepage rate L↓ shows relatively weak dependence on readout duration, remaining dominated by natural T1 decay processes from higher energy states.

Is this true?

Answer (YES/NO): NO